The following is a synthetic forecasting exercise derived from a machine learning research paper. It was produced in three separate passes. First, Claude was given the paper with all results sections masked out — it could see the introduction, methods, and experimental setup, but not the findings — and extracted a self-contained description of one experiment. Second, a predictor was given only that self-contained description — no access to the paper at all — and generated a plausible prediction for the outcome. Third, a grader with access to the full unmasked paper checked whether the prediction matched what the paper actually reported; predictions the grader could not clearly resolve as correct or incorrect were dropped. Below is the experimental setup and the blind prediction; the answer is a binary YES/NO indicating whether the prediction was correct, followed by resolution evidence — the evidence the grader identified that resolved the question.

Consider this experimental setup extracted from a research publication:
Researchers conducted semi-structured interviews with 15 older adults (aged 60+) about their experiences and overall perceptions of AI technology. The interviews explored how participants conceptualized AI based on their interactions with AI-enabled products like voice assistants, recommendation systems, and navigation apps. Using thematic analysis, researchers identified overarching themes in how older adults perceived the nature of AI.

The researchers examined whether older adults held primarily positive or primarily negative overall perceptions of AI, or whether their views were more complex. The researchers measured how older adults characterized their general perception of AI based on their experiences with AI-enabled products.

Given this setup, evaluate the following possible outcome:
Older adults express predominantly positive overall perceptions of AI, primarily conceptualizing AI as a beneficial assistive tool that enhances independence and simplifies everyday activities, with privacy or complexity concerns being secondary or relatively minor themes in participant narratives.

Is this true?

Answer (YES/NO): NO